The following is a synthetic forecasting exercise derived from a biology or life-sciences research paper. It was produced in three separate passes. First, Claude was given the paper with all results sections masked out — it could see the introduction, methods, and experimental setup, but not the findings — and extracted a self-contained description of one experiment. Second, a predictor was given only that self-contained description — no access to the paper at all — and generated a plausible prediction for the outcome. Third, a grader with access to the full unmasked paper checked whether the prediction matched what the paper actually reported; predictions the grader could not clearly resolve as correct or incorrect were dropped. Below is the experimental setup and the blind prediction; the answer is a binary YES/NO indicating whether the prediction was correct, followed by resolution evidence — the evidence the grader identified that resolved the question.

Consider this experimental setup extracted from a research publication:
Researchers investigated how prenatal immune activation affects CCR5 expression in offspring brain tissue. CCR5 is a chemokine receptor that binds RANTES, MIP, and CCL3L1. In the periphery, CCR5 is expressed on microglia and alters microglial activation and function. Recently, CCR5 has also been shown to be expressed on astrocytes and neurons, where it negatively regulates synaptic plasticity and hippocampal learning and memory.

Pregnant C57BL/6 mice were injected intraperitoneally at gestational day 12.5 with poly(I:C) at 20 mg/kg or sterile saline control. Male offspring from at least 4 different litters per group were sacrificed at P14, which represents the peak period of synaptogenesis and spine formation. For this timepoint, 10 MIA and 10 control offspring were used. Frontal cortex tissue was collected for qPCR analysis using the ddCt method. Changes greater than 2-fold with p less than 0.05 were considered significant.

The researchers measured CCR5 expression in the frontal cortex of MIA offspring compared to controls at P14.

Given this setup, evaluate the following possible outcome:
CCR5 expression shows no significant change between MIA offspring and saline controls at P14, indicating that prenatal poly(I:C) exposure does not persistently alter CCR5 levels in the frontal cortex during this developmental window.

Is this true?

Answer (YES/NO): NO